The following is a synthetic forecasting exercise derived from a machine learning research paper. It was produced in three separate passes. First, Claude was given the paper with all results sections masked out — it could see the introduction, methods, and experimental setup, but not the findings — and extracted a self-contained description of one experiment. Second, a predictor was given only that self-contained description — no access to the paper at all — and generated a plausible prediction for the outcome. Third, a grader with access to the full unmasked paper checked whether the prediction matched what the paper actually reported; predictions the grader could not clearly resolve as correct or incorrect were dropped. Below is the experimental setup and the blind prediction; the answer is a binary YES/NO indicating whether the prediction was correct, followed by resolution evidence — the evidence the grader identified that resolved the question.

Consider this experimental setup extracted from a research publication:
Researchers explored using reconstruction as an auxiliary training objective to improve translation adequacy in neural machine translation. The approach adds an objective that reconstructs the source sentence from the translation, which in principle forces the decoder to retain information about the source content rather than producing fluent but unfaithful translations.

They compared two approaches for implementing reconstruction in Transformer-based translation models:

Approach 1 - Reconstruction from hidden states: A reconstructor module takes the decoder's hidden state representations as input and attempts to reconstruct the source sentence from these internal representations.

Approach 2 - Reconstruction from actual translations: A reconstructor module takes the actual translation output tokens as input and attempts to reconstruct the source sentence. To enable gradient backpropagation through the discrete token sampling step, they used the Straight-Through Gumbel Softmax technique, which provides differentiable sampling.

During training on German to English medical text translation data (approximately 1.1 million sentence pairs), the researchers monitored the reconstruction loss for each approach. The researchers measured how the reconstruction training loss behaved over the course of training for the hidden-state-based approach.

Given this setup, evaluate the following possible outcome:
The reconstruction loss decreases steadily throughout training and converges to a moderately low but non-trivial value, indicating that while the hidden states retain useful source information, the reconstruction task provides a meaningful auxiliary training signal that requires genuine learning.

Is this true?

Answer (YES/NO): NO